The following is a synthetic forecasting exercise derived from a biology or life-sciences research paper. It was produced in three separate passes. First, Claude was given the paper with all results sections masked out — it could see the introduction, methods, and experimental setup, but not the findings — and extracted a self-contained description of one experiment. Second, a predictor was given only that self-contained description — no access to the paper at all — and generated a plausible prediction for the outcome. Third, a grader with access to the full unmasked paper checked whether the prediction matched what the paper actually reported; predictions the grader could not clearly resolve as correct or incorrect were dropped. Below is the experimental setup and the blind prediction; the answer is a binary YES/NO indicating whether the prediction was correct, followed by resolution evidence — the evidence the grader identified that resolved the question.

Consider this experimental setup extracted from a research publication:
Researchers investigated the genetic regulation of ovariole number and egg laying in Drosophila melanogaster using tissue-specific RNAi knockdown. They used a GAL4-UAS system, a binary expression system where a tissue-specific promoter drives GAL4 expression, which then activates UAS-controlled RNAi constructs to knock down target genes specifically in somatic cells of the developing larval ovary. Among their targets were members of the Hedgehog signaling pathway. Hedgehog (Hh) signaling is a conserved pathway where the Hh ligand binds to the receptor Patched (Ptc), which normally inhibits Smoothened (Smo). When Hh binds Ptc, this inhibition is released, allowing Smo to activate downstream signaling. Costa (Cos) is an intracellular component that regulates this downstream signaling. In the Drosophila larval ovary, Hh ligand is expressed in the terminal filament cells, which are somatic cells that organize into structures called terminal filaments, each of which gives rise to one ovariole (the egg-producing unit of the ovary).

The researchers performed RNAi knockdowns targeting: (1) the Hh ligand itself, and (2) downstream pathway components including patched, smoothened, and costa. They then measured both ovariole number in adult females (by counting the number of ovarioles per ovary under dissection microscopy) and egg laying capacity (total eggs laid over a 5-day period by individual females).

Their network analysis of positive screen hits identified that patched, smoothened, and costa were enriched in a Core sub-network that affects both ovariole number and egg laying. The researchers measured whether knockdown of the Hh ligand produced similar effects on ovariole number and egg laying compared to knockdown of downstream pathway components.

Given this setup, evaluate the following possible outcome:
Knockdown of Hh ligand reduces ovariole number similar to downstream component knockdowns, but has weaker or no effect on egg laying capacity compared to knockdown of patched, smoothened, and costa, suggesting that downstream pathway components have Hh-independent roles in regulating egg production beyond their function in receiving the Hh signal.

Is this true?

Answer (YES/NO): NO